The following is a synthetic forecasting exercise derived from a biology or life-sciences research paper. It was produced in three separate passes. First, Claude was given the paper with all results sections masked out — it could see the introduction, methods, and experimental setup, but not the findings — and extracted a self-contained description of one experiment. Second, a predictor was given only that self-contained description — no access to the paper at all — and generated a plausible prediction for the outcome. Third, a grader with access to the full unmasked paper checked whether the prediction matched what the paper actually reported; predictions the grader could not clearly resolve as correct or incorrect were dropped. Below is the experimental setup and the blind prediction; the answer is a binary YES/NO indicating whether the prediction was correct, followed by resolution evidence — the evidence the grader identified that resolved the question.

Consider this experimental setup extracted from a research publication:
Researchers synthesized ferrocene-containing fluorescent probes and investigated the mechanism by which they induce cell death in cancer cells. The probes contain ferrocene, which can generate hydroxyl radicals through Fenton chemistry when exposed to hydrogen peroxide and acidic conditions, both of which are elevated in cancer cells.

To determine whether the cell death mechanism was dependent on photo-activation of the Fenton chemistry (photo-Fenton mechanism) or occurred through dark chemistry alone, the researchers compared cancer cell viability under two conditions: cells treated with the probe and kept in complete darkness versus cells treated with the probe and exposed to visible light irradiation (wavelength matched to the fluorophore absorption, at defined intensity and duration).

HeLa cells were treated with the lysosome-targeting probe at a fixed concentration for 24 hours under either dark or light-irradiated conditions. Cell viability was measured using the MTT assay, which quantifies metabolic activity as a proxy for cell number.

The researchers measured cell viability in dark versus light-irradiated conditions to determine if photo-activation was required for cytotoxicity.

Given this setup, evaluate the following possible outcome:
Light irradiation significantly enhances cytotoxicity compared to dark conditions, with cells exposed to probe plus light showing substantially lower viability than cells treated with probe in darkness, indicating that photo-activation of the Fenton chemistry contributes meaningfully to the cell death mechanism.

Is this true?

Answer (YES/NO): YES